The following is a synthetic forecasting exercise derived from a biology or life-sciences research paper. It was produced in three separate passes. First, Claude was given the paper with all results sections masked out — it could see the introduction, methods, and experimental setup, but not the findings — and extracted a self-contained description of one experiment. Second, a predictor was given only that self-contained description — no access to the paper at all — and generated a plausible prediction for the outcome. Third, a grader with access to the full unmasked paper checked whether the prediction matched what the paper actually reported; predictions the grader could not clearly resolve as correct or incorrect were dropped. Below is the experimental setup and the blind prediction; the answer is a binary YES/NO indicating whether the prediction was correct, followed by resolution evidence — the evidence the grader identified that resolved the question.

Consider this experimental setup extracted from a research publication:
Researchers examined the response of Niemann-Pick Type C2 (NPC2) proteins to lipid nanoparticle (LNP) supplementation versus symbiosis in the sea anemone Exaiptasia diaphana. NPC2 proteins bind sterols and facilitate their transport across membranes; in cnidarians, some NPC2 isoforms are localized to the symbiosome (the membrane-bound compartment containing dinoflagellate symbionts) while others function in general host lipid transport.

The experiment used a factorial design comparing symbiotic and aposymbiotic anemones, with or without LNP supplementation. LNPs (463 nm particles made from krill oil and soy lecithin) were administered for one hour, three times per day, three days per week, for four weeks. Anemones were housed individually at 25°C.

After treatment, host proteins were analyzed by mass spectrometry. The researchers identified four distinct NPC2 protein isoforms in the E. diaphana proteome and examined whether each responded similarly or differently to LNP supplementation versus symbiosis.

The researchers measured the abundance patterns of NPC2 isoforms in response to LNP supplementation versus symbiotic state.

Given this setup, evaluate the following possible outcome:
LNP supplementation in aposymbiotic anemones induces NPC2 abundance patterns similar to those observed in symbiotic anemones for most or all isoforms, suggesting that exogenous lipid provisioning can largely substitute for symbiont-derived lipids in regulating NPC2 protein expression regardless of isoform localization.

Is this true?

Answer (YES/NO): NO